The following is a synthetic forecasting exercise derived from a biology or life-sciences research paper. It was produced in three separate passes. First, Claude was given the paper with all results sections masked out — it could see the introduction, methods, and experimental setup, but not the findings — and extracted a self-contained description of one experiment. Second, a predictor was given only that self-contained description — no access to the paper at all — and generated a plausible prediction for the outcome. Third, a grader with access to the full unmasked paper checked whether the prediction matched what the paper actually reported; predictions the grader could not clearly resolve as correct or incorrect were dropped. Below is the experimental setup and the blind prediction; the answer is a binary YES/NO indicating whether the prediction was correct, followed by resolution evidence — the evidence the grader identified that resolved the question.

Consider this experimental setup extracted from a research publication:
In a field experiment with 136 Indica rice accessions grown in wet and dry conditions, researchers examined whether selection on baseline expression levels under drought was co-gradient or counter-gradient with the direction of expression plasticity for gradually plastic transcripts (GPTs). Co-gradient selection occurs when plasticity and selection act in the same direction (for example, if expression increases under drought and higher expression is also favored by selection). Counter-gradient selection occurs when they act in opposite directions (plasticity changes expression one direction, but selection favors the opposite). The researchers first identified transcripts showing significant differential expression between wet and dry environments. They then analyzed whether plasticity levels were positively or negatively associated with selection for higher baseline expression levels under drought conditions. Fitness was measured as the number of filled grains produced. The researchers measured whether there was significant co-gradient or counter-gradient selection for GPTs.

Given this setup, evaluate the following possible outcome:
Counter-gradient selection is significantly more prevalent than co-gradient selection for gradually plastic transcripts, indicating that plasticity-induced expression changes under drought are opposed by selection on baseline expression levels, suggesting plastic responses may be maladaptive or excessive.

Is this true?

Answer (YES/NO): NO